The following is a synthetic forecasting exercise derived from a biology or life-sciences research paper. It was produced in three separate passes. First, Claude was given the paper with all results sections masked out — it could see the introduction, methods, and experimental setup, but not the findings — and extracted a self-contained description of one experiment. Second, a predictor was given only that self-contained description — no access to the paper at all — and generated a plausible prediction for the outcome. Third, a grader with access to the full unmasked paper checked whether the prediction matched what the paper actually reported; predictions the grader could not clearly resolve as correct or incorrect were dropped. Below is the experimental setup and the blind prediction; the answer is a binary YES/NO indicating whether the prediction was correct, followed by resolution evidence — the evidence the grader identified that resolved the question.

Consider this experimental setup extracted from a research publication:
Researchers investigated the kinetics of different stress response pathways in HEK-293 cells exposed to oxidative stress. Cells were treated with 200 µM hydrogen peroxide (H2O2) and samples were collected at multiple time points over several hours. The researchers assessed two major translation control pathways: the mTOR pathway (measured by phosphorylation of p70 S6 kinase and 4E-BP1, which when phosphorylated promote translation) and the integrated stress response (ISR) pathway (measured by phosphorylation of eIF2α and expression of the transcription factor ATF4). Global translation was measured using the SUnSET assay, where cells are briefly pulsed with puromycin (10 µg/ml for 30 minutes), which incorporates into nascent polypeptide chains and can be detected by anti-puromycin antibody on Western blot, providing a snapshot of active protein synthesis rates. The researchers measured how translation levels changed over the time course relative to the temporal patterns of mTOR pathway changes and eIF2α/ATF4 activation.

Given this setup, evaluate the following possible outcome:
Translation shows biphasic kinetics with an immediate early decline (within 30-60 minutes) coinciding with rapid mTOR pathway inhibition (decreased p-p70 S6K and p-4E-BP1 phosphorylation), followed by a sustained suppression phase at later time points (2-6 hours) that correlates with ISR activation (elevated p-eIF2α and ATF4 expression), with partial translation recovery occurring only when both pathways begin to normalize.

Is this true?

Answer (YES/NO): NO